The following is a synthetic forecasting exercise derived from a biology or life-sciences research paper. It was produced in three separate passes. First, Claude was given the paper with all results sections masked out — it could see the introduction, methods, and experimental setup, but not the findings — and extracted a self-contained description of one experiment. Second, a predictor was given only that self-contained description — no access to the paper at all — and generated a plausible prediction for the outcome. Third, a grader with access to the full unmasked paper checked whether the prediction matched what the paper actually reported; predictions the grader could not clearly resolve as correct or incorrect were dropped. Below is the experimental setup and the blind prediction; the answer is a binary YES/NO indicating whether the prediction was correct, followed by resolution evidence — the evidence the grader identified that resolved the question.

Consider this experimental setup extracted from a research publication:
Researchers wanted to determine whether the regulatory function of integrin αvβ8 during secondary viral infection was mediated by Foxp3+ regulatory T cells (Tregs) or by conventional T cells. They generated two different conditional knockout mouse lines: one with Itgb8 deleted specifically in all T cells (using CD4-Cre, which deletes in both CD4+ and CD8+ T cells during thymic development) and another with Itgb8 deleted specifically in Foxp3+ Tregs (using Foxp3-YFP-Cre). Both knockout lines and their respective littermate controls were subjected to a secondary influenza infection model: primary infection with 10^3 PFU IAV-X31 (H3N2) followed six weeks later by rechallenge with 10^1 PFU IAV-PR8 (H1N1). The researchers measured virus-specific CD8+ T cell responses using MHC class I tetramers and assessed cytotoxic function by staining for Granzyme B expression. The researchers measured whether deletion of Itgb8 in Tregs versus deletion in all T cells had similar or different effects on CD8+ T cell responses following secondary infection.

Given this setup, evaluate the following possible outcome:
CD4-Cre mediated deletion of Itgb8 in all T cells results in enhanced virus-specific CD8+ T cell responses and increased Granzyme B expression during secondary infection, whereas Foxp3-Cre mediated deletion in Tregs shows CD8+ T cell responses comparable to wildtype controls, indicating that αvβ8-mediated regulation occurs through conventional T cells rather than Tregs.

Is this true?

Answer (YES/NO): YES